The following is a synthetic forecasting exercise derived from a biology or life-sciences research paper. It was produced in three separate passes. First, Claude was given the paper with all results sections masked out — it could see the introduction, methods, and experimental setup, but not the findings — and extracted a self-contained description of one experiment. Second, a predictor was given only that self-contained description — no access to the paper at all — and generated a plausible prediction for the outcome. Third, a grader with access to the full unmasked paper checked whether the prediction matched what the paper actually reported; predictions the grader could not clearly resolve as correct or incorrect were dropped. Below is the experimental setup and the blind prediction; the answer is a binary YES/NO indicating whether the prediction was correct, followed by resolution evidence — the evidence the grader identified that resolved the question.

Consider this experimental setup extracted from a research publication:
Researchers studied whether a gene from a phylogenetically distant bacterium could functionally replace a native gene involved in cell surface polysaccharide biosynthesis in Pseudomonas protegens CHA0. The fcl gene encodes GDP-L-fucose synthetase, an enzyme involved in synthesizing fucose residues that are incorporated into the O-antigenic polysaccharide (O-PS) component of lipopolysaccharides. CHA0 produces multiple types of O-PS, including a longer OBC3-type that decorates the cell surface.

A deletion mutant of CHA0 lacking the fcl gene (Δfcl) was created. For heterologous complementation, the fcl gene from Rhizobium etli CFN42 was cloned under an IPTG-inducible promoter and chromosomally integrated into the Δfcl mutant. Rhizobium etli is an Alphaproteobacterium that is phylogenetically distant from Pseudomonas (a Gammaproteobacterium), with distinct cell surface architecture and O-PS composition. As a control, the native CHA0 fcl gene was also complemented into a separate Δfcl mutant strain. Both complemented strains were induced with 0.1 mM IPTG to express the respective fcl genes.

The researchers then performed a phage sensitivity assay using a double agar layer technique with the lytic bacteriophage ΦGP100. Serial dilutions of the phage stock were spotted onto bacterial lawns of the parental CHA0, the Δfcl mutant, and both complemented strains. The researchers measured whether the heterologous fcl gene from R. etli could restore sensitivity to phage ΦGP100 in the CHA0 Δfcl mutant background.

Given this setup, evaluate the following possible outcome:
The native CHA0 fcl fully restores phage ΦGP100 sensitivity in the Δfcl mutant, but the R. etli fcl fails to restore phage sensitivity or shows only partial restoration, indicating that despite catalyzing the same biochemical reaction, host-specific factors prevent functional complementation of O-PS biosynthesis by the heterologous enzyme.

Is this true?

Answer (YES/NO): NO